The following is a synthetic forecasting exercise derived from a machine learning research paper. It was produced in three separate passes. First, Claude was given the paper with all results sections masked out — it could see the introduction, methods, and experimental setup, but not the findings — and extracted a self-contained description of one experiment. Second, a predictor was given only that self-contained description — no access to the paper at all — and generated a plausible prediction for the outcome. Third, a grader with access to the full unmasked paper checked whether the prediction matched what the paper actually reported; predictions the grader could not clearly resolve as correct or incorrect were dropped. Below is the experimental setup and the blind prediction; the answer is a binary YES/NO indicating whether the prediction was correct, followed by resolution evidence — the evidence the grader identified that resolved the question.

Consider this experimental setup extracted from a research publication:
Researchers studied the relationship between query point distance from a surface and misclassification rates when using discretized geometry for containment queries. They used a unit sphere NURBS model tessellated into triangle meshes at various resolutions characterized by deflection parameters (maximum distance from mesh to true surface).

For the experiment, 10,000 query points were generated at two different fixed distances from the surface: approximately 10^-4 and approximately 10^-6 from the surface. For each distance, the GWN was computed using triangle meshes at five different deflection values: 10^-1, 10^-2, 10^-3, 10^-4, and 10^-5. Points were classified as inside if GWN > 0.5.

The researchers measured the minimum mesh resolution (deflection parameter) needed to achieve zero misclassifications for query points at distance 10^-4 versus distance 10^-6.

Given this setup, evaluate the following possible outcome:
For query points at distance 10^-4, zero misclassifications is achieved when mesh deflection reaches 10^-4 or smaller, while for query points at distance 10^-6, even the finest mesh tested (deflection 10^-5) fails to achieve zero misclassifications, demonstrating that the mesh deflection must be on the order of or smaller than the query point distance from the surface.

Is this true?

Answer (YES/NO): YES